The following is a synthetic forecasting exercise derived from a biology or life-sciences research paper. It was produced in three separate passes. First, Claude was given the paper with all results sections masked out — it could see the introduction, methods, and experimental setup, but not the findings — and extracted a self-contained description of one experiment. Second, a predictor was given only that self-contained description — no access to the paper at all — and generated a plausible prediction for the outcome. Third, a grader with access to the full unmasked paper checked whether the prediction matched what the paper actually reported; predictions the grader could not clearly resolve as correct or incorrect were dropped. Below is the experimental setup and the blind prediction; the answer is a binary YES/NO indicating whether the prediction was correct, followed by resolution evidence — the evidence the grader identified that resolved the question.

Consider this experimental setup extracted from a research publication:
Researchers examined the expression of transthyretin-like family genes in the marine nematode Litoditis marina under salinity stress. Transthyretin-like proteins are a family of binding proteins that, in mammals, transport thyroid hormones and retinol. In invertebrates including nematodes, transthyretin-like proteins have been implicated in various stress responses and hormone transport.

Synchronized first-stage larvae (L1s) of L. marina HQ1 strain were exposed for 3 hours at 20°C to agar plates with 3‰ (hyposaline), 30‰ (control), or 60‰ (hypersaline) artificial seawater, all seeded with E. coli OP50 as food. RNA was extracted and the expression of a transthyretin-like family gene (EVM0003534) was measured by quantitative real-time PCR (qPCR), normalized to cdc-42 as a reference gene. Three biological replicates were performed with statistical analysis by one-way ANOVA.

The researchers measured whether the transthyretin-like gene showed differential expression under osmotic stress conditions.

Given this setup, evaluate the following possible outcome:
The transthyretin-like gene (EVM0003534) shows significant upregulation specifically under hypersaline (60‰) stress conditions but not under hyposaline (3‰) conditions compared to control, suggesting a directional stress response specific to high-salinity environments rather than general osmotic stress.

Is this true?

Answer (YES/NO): NO